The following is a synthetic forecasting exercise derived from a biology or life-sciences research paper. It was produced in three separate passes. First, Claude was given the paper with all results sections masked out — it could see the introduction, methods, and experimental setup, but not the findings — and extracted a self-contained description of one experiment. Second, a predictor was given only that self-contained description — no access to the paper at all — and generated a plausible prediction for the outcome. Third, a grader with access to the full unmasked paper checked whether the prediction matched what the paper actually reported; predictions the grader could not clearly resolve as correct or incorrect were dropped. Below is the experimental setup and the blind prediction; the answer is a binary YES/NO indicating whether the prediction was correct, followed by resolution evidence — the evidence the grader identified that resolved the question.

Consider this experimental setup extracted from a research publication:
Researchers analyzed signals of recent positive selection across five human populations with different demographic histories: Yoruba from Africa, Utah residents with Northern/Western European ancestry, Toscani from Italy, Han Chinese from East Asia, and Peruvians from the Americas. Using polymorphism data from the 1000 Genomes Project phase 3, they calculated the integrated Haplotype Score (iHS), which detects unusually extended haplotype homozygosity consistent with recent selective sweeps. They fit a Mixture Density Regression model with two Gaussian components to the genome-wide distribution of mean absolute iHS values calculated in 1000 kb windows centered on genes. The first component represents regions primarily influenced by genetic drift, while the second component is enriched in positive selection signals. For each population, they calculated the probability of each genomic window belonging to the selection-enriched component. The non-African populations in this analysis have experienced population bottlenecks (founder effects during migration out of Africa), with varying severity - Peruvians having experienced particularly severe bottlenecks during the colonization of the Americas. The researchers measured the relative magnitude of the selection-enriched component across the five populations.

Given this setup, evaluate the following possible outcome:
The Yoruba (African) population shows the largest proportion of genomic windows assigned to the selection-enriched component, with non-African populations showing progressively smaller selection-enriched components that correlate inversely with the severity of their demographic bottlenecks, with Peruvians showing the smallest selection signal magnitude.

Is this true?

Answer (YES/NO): YES